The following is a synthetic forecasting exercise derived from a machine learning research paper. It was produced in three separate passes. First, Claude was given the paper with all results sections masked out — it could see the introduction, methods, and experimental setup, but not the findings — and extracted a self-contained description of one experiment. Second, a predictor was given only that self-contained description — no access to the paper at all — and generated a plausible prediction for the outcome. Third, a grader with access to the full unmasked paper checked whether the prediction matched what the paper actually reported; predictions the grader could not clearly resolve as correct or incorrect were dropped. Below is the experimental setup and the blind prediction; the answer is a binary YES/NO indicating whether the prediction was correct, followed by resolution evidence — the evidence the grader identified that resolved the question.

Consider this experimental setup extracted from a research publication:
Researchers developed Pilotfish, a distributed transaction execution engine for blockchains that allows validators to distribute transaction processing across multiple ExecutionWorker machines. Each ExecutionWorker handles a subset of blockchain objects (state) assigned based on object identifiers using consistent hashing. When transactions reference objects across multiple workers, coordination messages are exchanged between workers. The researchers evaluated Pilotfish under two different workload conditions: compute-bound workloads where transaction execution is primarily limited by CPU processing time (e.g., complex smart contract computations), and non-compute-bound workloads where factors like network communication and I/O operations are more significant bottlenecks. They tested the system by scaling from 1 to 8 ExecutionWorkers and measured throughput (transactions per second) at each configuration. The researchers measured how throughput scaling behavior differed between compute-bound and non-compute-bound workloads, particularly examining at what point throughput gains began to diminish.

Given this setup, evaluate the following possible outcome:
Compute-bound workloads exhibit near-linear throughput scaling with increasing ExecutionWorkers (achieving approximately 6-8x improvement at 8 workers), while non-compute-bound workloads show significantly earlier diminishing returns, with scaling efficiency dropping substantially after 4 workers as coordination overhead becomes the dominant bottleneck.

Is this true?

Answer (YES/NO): NO